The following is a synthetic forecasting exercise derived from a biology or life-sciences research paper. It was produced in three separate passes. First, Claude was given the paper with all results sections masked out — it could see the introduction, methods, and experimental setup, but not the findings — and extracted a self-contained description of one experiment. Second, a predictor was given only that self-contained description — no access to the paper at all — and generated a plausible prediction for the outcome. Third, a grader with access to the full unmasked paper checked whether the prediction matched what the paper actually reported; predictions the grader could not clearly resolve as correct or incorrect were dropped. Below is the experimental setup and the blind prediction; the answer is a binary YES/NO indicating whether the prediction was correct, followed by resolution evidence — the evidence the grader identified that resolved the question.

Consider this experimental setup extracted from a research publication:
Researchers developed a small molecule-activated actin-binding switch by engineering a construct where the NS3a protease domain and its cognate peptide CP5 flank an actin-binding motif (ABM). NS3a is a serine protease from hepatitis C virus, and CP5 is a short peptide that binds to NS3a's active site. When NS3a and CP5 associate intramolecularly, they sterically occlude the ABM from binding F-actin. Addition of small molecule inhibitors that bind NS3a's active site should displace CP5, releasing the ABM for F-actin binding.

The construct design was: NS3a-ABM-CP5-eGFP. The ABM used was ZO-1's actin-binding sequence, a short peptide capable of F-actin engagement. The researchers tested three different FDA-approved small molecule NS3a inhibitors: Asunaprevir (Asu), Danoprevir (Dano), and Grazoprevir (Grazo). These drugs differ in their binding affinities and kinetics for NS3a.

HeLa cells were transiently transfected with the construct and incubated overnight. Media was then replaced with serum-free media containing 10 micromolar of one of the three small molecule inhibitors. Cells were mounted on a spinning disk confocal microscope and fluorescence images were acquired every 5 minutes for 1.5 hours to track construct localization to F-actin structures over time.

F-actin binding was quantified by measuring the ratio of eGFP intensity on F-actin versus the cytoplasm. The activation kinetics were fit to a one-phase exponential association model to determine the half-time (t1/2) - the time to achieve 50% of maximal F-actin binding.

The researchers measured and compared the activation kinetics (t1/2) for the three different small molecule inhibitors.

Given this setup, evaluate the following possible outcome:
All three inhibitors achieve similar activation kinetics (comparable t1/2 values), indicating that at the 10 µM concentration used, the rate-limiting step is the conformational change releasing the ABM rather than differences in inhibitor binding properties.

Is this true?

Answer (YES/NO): NO